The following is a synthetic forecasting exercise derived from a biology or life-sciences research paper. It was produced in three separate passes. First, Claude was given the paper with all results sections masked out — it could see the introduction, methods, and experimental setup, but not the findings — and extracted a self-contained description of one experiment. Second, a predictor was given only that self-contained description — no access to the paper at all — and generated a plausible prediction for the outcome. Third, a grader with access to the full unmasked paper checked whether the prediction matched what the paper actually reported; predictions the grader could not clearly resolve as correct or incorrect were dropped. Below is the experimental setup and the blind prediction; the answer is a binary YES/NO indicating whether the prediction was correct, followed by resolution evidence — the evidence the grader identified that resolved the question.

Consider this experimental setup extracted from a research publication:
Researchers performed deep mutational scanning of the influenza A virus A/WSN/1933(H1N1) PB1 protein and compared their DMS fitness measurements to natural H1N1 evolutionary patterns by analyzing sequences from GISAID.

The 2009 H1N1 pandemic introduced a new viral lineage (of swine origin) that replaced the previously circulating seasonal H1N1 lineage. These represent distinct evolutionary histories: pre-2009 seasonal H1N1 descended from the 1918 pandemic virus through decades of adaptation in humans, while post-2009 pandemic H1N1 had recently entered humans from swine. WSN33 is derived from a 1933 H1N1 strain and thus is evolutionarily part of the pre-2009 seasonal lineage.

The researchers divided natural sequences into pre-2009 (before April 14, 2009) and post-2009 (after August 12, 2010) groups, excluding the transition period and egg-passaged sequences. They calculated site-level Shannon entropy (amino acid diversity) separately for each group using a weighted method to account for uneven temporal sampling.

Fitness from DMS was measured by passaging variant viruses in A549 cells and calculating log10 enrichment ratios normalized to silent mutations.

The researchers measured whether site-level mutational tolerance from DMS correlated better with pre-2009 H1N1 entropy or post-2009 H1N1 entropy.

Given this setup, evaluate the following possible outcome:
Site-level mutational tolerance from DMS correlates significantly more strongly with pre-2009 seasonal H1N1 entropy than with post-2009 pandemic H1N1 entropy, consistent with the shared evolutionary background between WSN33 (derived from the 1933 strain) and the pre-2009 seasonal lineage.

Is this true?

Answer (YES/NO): NO